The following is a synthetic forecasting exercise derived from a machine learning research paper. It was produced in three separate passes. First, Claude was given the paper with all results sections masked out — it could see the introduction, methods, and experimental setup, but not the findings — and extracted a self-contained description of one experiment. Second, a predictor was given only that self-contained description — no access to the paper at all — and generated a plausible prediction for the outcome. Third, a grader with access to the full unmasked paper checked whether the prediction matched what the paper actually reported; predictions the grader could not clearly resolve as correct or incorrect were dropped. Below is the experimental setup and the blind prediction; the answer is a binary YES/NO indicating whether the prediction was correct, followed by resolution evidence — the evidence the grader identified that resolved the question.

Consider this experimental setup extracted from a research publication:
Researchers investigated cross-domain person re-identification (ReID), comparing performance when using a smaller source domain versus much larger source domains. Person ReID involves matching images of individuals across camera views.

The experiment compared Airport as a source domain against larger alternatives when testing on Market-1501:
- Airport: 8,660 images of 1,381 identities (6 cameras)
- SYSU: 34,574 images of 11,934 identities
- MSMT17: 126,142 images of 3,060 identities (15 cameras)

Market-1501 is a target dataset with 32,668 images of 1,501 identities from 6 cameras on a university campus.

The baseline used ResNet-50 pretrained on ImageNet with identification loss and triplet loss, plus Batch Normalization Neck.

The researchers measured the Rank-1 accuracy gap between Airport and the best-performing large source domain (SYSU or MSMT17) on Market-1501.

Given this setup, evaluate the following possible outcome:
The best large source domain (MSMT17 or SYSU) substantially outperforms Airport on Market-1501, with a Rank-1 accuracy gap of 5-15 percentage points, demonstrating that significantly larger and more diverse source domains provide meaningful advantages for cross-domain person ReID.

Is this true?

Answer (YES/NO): YES